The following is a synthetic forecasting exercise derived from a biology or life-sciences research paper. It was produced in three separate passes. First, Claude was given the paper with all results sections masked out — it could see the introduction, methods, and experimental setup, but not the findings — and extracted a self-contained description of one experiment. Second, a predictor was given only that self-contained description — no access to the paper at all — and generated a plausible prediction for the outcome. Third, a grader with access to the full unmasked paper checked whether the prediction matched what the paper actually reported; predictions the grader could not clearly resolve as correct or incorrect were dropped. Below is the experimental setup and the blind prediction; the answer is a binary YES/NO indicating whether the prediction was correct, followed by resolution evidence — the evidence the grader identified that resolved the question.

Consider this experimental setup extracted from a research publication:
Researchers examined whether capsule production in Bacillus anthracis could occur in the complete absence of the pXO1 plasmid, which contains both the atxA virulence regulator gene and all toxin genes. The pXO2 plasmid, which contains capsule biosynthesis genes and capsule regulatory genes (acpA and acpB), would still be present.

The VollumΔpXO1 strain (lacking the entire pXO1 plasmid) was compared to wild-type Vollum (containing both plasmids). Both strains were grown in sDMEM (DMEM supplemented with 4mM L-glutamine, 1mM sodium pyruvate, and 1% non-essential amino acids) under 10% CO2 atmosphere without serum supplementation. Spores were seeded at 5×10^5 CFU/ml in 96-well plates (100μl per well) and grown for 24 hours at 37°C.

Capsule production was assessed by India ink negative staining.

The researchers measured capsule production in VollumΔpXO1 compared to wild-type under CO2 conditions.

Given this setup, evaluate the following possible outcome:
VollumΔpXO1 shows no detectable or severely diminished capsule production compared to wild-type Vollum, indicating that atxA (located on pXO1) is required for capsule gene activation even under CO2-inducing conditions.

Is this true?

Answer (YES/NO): NO